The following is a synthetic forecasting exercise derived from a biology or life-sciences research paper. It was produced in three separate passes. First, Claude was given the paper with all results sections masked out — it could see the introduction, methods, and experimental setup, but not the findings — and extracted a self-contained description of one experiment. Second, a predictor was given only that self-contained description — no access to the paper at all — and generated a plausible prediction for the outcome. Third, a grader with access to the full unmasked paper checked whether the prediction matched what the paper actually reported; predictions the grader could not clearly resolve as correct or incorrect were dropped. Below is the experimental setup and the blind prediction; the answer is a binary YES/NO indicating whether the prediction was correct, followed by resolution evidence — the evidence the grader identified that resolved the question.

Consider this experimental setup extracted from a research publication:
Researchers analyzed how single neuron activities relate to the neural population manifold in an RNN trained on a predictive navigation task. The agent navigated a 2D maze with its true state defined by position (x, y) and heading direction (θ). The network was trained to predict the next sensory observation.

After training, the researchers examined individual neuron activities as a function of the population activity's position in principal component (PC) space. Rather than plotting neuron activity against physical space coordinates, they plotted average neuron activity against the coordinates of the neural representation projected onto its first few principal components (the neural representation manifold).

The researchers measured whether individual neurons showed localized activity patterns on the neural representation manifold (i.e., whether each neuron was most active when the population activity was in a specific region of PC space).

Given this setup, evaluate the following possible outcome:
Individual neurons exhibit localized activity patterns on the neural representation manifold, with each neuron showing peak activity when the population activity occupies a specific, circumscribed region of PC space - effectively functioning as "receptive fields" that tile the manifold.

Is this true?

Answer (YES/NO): YES